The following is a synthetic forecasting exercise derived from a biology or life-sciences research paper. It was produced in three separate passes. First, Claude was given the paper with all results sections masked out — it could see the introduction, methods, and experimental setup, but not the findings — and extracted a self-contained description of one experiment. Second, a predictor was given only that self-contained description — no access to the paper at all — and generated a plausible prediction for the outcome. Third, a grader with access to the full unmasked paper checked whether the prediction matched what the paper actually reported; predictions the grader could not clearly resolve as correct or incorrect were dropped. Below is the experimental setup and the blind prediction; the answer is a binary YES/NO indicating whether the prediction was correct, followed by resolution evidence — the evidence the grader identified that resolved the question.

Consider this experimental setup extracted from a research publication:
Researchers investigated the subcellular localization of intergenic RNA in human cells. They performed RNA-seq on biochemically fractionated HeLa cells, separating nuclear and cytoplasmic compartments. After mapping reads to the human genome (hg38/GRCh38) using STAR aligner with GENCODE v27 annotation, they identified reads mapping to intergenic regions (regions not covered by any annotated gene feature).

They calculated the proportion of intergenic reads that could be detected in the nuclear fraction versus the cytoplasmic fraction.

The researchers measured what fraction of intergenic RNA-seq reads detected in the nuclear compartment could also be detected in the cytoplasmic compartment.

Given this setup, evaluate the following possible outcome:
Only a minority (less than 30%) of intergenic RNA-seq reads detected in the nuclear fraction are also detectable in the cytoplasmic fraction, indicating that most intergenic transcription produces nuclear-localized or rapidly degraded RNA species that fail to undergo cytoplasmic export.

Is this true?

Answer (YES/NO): NO